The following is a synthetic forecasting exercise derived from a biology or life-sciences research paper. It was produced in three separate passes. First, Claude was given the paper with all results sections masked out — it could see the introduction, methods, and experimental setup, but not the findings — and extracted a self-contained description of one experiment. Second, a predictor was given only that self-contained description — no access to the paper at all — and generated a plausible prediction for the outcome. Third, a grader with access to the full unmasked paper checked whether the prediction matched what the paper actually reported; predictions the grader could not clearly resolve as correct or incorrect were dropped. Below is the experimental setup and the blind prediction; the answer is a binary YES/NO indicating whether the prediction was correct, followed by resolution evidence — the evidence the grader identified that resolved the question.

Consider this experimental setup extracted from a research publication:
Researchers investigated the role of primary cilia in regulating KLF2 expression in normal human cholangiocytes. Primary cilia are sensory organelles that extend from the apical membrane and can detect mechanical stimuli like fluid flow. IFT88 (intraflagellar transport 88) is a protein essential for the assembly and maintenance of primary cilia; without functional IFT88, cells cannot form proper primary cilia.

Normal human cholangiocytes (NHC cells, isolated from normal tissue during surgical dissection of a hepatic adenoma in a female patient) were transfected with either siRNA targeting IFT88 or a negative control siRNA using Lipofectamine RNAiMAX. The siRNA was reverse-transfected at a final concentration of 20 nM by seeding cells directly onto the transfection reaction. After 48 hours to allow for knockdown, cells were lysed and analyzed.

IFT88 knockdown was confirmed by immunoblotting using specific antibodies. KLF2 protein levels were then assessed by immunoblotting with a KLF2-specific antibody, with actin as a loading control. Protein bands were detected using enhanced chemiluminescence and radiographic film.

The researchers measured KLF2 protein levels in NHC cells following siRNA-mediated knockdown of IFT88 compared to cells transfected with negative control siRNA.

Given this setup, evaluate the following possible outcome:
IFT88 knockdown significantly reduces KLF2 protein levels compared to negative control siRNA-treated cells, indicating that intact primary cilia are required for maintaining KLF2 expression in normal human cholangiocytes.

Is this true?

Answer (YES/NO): YES